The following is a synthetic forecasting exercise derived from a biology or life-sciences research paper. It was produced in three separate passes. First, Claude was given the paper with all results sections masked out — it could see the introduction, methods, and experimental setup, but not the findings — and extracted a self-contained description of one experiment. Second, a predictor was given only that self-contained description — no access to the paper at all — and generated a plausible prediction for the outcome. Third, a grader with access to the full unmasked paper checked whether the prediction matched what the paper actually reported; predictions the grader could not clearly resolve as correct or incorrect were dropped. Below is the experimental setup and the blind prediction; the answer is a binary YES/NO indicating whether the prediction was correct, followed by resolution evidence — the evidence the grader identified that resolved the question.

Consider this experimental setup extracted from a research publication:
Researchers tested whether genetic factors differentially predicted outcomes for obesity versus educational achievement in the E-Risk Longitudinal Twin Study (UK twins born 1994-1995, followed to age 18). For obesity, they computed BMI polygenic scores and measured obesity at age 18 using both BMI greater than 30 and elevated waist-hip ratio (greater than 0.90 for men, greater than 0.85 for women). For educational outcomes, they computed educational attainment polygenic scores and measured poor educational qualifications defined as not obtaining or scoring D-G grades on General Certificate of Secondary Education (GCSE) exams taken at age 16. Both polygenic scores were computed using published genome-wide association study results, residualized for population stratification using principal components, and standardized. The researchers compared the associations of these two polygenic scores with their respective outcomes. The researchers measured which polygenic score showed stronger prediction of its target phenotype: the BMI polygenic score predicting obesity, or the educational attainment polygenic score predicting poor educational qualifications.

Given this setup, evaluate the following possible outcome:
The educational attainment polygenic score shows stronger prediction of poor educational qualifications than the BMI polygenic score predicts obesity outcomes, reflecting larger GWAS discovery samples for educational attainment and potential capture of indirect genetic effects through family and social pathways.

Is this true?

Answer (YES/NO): YES